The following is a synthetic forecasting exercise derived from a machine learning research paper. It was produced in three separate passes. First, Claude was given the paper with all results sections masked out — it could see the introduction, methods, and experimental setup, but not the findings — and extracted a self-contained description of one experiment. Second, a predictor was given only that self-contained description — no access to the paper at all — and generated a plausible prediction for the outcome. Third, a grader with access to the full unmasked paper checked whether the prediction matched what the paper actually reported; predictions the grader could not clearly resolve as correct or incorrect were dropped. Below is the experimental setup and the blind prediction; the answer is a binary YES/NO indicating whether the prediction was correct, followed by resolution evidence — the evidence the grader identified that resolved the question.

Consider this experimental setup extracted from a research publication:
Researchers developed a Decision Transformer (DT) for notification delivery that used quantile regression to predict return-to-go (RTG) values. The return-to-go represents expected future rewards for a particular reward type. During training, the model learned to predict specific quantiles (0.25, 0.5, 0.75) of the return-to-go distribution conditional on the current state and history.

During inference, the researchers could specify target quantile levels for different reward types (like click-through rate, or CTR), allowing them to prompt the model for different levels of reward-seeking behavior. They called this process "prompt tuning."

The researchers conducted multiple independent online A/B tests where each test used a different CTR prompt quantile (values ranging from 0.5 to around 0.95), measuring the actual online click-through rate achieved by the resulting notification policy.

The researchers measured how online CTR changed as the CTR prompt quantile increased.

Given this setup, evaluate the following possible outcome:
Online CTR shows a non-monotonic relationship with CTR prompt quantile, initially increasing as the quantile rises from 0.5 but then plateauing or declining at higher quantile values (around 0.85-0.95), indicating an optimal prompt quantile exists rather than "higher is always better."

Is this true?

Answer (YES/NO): NO